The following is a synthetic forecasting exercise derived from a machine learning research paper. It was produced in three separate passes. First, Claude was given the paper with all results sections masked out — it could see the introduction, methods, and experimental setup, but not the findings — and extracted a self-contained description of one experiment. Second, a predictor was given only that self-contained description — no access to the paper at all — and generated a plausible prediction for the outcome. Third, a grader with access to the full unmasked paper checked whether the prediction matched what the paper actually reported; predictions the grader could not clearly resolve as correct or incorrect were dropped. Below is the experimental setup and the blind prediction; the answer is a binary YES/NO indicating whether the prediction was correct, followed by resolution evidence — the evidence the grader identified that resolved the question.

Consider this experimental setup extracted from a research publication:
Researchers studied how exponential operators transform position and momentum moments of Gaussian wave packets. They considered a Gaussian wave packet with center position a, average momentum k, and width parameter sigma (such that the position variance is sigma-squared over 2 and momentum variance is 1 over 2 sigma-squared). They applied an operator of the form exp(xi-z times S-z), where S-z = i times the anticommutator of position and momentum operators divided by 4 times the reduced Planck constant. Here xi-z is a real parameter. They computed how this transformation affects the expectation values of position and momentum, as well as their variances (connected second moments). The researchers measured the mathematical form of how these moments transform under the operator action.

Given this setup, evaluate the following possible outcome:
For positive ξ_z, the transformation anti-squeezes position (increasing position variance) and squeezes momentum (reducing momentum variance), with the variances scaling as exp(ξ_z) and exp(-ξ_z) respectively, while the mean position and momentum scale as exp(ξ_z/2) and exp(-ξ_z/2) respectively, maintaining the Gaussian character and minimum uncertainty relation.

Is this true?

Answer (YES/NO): NO